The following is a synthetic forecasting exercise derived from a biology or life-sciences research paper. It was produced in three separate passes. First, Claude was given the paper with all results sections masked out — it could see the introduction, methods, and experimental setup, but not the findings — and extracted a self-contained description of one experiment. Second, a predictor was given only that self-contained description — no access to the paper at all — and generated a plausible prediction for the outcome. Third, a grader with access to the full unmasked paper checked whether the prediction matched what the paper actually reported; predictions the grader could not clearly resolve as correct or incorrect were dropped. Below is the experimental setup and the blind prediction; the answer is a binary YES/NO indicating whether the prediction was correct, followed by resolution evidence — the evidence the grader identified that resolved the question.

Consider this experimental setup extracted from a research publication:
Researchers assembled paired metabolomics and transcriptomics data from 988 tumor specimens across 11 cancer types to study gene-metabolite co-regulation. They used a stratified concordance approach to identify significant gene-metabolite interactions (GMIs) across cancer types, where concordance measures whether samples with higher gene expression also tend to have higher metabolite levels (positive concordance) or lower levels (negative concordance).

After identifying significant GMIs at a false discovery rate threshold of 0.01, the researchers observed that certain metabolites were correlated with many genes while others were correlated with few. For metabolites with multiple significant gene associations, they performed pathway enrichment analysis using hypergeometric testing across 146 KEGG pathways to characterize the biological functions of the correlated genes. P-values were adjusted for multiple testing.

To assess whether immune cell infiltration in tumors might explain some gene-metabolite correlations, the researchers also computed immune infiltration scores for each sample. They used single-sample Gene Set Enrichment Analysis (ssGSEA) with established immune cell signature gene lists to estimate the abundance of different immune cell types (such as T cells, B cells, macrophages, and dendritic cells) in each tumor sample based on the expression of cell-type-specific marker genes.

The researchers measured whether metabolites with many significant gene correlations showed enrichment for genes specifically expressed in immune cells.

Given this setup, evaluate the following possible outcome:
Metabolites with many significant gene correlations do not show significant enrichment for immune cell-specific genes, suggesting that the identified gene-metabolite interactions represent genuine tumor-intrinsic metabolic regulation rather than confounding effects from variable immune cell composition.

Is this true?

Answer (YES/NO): NO